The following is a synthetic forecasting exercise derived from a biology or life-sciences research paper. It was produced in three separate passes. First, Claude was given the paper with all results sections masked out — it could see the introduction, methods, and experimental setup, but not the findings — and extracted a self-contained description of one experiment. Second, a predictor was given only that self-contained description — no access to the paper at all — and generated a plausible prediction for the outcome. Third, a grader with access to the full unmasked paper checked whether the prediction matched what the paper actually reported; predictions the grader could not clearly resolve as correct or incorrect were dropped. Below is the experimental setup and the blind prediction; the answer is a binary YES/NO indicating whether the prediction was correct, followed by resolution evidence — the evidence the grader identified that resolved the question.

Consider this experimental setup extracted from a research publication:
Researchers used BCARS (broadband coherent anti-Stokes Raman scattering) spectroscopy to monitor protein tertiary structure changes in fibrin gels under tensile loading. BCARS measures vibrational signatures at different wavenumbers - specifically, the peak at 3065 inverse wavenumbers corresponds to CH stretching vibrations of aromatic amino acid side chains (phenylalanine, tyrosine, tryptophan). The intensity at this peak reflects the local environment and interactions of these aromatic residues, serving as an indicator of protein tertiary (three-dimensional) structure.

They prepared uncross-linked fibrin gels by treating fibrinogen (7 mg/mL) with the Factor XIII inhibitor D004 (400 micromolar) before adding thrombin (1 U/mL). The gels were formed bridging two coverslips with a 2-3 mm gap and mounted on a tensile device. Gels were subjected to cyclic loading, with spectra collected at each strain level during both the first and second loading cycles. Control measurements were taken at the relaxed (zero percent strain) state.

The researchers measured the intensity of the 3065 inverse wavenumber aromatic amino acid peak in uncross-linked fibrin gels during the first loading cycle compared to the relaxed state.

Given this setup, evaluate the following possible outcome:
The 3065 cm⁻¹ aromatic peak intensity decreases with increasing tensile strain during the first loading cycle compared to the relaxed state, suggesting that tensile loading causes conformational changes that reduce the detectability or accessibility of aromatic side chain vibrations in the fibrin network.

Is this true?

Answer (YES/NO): YES